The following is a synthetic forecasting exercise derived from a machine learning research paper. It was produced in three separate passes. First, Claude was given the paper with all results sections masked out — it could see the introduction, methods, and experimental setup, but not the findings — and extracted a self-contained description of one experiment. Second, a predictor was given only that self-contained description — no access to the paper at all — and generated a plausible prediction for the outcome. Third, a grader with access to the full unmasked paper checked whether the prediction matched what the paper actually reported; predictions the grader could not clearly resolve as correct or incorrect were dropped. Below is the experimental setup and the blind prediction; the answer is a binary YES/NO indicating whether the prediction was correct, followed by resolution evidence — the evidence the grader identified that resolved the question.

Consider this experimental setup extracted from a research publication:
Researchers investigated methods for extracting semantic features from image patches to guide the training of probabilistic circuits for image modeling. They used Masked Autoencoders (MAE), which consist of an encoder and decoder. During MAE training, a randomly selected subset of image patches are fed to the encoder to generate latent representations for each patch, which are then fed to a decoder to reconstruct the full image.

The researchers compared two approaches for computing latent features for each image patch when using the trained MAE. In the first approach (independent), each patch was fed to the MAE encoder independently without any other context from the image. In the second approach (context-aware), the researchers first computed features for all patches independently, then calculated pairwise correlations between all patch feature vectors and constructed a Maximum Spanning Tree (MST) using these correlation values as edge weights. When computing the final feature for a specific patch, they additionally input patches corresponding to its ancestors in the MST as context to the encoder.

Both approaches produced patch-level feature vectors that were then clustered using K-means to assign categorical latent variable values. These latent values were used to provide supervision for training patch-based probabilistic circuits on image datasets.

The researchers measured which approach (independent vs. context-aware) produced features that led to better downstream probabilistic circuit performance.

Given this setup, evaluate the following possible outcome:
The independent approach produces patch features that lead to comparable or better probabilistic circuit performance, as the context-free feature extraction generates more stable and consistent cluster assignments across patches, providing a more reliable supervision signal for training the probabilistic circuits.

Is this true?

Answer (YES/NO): NO